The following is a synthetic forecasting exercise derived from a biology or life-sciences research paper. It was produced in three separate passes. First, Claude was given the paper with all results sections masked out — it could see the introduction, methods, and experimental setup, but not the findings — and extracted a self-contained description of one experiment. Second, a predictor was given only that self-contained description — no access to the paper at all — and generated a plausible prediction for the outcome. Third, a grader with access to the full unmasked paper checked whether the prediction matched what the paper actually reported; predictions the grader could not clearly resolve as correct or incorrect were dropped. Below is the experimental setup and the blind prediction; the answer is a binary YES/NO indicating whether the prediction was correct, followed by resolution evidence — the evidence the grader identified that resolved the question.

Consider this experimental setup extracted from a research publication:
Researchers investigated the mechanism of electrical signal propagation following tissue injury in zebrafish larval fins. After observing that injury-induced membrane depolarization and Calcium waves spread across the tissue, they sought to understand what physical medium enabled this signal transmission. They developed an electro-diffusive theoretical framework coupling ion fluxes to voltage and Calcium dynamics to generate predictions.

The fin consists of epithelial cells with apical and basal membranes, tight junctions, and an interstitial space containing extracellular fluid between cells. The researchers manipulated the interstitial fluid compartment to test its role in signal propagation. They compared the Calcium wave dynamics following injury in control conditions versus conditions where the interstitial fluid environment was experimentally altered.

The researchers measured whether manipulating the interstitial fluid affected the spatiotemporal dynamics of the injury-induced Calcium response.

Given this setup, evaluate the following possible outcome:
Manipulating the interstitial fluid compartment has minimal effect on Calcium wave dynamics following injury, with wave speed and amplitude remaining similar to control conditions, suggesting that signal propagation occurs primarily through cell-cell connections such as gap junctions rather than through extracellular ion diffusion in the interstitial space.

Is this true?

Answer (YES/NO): NO